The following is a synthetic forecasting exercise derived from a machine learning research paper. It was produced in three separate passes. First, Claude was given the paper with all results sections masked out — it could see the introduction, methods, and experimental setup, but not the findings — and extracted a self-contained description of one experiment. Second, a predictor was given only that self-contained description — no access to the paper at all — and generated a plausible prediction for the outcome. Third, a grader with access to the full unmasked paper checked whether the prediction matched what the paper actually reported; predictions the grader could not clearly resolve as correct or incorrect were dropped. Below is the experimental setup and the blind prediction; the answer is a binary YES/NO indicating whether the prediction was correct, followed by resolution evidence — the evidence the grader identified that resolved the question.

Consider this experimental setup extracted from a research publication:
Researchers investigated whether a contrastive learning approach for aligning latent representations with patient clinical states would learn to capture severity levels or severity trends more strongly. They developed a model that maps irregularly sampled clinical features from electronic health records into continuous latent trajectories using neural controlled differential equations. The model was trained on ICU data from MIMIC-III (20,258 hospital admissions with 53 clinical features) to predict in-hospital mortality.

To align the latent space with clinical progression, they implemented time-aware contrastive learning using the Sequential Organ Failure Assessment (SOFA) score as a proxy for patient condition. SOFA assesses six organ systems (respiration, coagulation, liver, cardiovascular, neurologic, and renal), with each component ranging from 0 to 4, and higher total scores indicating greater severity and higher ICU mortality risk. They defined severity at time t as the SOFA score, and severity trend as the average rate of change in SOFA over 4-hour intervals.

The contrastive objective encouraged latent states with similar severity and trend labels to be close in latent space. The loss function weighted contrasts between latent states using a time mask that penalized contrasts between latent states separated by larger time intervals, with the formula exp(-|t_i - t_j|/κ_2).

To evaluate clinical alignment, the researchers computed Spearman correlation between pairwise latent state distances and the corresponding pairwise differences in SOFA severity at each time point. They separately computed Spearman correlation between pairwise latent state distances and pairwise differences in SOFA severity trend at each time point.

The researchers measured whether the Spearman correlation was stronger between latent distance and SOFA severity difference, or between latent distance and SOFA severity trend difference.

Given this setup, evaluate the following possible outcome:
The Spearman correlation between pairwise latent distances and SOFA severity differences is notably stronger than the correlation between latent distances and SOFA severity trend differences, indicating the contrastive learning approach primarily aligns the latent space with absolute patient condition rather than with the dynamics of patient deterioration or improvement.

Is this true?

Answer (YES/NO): YES